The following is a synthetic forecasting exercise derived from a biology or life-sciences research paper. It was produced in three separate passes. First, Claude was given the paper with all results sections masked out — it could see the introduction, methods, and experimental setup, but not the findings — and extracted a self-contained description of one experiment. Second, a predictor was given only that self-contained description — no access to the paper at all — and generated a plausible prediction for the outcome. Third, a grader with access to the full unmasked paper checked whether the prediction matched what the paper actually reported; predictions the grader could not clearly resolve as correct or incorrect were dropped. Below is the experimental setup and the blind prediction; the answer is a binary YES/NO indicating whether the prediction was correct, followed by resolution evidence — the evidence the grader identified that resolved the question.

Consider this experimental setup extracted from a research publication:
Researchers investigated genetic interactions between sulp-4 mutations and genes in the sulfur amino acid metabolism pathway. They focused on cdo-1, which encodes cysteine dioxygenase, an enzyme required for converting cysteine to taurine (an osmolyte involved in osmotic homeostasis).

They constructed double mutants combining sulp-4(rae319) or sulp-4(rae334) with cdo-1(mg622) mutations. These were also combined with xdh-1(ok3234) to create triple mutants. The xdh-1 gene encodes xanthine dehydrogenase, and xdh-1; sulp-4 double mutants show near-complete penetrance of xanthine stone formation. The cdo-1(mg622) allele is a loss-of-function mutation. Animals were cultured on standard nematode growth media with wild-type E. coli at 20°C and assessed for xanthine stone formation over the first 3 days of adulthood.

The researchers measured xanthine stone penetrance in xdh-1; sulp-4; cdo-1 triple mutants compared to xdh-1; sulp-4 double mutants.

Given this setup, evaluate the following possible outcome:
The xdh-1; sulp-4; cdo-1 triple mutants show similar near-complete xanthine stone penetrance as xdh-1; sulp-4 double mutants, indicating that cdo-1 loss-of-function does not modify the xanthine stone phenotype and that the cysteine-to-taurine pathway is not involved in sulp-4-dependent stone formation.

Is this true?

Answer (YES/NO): NO